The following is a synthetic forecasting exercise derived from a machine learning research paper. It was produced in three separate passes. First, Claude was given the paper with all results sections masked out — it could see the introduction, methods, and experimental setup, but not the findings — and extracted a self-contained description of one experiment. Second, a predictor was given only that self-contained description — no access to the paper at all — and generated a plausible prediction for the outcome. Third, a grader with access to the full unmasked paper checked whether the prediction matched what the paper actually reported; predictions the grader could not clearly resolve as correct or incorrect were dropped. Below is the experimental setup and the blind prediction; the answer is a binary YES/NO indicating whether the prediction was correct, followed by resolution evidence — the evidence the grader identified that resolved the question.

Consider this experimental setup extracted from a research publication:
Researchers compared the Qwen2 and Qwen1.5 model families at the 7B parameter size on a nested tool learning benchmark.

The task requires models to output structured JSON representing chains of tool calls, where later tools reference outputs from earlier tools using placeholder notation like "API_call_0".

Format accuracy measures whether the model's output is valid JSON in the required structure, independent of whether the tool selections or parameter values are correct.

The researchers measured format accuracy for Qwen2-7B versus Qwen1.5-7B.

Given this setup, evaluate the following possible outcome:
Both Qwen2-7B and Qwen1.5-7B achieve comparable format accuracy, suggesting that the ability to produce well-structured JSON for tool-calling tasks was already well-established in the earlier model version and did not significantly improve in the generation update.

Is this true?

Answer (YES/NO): NO